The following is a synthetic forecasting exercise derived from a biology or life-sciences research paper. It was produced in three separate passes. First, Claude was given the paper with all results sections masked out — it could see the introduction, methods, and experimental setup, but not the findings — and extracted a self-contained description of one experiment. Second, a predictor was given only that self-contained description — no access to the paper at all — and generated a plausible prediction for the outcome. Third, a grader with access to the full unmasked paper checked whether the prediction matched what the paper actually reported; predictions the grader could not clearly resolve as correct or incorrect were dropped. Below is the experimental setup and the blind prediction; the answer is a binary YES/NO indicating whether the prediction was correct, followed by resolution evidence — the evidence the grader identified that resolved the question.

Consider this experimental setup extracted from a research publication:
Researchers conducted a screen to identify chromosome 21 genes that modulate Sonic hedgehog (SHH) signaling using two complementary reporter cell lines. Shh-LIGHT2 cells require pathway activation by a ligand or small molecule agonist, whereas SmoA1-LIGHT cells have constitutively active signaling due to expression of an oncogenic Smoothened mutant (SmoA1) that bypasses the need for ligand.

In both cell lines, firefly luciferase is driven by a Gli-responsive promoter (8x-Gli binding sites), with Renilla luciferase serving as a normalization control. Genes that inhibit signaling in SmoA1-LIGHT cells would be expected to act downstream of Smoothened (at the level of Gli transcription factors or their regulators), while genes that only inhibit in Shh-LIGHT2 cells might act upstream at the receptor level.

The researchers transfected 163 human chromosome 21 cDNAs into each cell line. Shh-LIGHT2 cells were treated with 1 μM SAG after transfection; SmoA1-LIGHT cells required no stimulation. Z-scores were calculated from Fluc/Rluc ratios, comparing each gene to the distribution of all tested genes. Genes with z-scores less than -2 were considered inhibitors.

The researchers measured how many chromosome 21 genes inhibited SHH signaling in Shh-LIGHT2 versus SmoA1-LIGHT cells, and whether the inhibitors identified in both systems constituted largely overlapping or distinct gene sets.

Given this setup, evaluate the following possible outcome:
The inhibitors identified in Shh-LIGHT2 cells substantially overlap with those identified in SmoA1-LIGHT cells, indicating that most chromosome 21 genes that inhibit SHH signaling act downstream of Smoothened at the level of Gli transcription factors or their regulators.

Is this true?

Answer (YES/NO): NO